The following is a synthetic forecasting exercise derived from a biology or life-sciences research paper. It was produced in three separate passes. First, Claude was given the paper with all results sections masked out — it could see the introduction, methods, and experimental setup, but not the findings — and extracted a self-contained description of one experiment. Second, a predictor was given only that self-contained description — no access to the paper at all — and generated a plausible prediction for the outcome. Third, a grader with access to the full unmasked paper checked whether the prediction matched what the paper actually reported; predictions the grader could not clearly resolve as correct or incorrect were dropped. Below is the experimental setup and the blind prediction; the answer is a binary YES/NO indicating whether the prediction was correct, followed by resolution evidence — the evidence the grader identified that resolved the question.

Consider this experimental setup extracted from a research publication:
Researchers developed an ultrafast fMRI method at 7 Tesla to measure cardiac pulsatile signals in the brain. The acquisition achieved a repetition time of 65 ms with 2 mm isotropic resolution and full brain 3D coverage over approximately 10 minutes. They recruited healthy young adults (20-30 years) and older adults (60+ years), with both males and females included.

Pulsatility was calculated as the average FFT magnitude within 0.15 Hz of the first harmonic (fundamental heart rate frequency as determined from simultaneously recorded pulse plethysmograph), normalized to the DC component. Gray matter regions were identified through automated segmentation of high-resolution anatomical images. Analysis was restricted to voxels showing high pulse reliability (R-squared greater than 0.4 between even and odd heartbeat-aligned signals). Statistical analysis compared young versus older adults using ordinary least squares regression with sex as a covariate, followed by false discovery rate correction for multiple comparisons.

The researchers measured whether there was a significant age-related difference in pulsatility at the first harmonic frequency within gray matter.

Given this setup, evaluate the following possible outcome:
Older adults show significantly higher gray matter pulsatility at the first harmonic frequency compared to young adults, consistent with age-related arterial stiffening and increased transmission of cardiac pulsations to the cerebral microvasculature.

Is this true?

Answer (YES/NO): YES